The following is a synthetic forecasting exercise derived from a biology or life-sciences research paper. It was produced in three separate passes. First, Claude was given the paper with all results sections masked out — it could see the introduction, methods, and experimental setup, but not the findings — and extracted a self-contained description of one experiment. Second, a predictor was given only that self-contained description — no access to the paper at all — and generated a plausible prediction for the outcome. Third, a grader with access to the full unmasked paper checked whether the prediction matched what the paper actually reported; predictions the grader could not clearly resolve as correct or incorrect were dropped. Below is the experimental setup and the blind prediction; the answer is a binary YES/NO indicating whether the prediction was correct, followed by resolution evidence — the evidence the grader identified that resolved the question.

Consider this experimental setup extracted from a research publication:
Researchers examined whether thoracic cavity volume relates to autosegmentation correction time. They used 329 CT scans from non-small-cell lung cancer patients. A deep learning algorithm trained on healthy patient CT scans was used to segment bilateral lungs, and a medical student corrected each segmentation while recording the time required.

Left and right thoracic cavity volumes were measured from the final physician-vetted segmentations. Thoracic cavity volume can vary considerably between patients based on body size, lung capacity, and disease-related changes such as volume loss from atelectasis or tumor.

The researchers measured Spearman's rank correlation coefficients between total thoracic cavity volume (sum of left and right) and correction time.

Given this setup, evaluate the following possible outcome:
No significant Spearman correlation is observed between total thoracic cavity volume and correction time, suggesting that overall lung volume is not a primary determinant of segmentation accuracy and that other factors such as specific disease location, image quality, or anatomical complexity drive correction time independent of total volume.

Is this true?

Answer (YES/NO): NO